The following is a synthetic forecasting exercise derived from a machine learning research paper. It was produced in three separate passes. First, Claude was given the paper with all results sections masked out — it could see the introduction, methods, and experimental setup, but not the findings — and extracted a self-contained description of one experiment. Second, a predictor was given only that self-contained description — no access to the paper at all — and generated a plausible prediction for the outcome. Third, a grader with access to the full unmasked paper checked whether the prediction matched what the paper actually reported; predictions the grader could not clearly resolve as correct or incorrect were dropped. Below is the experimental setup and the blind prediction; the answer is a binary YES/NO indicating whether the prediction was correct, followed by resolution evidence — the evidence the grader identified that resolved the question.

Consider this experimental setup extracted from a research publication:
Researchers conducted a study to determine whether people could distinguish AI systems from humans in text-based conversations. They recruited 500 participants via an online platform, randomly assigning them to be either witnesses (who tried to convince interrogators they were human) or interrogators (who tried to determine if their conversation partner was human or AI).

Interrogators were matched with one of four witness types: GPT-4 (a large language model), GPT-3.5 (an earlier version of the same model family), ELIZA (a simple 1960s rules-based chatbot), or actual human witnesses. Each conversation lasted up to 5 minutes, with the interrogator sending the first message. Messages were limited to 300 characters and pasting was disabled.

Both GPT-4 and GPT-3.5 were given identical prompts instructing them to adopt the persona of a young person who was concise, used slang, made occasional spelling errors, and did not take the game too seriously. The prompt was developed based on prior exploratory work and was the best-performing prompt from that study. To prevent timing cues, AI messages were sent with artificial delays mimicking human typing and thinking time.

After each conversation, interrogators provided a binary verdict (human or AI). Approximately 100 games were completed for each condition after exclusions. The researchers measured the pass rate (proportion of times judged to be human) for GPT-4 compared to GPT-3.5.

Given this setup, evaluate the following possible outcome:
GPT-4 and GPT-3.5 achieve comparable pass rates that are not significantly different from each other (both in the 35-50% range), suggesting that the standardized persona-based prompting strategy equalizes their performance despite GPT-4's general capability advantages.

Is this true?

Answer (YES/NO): NO